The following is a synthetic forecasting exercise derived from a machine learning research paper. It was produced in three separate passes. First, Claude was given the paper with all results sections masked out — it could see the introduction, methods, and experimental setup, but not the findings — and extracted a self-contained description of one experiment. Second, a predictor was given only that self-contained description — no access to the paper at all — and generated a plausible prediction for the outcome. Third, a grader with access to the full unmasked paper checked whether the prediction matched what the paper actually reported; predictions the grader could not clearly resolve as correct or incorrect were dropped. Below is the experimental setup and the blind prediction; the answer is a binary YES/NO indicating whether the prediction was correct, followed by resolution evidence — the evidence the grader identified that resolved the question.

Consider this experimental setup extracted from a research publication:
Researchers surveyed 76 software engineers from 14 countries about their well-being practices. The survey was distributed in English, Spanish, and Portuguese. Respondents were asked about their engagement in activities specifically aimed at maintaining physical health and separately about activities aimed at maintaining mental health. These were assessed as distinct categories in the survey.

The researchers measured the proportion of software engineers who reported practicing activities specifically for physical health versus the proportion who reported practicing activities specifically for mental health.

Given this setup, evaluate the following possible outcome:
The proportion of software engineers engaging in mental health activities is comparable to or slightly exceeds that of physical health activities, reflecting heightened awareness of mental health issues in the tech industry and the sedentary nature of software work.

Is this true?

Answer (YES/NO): NO